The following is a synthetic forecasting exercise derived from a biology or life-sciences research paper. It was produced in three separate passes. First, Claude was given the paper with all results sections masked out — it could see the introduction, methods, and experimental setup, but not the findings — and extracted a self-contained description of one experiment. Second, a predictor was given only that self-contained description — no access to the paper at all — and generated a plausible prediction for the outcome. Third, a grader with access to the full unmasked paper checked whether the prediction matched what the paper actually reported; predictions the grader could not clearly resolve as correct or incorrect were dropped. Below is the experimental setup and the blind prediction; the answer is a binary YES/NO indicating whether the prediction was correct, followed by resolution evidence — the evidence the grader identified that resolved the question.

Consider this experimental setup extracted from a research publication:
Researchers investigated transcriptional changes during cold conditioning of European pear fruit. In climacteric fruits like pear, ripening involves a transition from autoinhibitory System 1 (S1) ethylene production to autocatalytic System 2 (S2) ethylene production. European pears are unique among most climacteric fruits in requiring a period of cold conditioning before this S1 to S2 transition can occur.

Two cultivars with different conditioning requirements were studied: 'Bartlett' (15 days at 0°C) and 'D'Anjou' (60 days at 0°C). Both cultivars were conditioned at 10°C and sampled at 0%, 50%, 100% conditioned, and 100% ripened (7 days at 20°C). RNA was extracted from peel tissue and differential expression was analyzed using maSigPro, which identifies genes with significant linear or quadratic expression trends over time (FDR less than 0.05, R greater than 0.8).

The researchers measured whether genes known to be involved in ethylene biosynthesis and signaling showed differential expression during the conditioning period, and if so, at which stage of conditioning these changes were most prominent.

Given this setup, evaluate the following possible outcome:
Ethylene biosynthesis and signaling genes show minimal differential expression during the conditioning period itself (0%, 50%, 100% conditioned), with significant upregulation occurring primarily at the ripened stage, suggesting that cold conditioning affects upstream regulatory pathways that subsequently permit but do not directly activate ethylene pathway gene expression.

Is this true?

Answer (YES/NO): NO